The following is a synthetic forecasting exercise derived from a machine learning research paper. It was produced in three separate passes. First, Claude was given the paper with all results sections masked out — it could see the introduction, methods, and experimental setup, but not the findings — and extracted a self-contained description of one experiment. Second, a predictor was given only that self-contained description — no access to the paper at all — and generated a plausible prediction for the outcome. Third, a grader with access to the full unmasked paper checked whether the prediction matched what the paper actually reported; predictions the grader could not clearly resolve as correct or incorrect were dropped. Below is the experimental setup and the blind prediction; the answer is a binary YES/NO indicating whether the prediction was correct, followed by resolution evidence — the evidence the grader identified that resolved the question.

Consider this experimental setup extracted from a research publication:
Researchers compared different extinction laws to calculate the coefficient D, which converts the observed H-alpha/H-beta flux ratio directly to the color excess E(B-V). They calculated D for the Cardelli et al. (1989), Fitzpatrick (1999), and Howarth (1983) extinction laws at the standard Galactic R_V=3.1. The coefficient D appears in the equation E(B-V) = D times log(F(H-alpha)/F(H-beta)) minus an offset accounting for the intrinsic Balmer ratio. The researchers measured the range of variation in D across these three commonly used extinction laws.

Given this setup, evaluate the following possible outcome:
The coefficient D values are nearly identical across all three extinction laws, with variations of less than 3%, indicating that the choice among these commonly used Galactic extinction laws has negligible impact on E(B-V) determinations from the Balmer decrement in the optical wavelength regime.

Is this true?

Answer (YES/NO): NO